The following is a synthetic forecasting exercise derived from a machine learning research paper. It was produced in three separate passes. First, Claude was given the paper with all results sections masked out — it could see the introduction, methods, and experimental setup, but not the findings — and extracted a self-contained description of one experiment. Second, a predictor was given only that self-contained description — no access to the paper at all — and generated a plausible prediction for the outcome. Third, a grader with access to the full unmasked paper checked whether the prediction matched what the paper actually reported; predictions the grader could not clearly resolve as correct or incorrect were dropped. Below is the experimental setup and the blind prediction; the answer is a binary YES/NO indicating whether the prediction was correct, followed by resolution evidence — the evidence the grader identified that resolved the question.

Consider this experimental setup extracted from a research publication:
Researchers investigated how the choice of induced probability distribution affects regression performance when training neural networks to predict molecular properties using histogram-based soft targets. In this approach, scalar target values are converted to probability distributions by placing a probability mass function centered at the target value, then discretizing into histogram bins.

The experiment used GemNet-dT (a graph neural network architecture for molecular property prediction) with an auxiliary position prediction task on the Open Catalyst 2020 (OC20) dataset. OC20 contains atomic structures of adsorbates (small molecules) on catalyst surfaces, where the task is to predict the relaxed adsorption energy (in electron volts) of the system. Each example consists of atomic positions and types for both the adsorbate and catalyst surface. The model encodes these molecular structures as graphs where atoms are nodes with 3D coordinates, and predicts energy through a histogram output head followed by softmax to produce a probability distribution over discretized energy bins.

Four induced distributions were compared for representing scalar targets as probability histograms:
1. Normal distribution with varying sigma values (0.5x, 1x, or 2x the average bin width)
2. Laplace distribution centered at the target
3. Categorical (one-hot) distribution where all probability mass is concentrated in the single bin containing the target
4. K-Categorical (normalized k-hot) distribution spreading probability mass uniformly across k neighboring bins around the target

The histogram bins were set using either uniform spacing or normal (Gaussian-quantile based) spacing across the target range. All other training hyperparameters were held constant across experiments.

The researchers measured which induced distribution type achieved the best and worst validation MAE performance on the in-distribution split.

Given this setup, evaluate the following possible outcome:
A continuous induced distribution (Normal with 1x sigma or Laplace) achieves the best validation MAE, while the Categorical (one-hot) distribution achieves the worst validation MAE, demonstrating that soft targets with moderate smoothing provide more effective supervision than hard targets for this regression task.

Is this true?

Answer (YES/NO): NO